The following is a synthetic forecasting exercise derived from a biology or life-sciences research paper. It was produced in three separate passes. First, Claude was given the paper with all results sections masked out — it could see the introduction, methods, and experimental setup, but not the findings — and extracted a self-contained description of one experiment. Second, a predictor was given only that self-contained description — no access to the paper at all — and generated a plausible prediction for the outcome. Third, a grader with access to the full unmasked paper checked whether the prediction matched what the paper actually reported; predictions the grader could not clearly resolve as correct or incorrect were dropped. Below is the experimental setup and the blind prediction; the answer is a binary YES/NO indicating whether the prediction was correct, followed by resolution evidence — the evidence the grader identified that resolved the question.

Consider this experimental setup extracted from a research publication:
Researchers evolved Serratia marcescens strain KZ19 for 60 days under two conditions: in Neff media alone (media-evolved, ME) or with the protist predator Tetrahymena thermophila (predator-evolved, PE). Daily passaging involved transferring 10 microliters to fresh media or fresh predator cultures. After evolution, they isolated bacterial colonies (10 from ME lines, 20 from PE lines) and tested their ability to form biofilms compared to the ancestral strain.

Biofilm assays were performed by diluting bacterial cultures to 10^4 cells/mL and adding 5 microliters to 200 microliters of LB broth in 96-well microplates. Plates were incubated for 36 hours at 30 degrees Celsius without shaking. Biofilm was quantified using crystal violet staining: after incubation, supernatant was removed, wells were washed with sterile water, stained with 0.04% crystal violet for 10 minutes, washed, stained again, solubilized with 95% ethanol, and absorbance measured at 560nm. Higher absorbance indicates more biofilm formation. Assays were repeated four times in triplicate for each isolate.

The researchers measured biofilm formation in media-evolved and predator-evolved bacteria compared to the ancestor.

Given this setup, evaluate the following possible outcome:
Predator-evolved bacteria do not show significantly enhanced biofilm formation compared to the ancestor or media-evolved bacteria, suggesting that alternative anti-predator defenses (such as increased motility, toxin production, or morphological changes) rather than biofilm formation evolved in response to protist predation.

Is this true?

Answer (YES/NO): NO